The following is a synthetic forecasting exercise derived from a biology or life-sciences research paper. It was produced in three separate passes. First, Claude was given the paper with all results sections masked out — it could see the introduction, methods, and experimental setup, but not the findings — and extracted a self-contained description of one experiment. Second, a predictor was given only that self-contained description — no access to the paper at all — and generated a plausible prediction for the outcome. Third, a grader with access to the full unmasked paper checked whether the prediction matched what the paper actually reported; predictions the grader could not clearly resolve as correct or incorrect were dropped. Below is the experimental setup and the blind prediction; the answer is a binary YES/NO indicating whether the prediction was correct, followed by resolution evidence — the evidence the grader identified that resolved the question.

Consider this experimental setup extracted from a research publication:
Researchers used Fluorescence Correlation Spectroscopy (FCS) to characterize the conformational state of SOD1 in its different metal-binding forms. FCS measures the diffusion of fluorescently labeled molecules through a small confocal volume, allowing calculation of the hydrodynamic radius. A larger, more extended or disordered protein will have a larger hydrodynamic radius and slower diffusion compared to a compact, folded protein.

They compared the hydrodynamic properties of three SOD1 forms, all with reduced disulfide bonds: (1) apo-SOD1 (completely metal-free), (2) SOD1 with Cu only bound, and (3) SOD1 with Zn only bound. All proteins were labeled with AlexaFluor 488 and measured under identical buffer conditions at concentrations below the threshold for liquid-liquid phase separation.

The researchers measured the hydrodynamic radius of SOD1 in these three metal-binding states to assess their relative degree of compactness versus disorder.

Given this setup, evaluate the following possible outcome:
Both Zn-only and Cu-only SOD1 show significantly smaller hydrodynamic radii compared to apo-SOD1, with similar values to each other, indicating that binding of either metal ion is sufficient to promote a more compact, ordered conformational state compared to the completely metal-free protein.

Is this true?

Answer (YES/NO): NO